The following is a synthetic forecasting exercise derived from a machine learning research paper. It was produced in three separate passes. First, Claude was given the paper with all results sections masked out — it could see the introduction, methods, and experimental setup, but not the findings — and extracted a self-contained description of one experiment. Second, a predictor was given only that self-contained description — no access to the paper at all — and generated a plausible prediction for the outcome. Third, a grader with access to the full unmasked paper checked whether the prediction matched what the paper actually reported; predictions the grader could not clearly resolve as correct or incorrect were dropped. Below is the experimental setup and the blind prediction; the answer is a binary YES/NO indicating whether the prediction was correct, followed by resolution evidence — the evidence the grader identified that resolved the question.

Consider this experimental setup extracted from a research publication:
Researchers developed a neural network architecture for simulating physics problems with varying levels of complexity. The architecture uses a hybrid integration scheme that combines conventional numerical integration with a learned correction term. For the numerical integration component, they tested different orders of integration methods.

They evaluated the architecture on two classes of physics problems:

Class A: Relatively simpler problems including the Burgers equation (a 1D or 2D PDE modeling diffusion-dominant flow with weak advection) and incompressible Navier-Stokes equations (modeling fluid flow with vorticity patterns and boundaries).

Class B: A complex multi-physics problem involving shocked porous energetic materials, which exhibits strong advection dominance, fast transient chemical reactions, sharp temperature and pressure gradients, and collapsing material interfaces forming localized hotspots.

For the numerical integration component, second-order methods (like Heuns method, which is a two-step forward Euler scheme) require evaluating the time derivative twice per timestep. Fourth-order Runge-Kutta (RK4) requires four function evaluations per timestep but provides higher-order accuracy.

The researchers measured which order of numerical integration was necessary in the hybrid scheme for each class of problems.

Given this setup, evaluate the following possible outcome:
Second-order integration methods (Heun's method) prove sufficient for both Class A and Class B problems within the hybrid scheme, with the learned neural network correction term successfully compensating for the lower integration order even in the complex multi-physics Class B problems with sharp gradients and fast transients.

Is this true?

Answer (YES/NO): NO